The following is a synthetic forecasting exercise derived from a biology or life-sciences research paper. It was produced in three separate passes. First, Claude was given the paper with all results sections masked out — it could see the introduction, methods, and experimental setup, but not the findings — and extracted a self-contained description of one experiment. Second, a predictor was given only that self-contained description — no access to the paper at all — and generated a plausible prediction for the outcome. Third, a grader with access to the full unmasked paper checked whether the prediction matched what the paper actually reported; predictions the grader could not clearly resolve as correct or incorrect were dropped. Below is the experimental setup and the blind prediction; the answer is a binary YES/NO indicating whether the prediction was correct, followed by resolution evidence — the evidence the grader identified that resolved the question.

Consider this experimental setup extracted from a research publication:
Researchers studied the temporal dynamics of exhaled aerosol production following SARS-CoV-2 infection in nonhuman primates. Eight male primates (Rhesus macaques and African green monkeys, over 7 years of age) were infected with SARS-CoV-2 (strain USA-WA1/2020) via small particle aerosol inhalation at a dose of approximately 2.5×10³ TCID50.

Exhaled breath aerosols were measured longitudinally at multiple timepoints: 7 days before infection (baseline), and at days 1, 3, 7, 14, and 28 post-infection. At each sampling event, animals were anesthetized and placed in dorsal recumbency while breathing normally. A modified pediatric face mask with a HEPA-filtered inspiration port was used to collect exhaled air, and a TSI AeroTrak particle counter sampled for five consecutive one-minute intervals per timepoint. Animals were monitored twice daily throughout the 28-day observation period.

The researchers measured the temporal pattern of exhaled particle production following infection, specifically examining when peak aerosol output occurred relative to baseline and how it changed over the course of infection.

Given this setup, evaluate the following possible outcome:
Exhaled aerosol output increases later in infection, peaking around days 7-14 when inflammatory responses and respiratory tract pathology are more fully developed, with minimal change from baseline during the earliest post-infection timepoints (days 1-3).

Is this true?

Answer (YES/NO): YES